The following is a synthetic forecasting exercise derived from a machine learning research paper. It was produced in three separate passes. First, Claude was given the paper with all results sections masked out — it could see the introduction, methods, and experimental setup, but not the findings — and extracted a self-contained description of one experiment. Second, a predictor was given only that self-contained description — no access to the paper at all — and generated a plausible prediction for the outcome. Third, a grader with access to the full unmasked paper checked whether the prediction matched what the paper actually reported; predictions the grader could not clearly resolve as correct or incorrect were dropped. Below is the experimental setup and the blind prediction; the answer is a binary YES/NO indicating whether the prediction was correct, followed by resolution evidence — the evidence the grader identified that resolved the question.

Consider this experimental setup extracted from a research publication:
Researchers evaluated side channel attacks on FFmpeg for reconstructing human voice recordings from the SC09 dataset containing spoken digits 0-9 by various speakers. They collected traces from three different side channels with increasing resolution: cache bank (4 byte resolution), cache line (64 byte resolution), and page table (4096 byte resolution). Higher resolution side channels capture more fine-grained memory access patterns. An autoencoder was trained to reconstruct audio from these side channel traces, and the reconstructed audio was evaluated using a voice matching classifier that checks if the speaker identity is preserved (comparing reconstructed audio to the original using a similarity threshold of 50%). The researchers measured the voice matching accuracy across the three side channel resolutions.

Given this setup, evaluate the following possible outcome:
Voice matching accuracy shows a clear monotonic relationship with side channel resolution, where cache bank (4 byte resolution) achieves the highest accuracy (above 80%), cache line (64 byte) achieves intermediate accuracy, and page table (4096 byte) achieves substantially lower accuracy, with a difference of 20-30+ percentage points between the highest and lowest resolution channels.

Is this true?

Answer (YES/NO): NO